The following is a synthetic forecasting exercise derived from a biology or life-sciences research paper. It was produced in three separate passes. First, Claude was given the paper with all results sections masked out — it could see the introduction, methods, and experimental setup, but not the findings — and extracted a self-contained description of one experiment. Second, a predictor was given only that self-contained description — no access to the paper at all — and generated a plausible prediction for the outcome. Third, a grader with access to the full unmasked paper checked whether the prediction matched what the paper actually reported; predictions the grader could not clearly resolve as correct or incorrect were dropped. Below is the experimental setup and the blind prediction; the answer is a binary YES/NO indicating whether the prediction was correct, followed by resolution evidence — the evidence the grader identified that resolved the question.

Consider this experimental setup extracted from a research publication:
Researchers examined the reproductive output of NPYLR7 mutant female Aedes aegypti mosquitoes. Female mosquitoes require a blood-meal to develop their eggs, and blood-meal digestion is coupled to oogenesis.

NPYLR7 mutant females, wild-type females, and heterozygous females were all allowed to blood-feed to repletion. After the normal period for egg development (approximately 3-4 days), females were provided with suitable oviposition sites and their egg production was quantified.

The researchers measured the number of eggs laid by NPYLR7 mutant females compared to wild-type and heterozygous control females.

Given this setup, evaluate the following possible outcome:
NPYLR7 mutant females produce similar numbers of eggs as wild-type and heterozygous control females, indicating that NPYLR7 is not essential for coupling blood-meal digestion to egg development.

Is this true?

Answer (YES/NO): NO